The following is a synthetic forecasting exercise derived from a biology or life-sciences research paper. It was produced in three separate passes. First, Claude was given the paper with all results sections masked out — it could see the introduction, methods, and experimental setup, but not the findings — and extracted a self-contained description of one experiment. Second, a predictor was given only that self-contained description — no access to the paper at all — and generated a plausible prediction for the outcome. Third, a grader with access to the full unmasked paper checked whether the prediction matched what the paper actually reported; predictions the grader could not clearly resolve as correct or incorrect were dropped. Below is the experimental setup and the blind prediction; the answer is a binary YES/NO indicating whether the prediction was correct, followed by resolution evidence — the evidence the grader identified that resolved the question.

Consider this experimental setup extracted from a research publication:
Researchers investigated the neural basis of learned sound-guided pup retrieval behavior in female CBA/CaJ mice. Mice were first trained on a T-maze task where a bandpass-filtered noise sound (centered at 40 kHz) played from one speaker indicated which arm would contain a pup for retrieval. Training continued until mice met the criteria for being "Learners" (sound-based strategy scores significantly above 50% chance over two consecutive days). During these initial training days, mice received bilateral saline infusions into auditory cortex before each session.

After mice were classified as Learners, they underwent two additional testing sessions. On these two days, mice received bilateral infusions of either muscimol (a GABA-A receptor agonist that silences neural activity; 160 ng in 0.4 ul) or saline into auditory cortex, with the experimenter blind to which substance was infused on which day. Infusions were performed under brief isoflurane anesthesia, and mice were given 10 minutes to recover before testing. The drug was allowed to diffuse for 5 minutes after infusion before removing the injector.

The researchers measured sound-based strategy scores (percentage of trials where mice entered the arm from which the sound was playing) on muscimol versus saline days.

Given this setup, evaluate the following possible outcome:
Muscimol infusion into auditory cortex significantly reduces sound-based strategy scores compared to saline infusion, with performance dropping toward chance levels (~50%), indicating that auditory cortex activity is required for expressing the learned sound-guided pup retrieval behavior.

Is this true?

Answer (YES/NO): YES